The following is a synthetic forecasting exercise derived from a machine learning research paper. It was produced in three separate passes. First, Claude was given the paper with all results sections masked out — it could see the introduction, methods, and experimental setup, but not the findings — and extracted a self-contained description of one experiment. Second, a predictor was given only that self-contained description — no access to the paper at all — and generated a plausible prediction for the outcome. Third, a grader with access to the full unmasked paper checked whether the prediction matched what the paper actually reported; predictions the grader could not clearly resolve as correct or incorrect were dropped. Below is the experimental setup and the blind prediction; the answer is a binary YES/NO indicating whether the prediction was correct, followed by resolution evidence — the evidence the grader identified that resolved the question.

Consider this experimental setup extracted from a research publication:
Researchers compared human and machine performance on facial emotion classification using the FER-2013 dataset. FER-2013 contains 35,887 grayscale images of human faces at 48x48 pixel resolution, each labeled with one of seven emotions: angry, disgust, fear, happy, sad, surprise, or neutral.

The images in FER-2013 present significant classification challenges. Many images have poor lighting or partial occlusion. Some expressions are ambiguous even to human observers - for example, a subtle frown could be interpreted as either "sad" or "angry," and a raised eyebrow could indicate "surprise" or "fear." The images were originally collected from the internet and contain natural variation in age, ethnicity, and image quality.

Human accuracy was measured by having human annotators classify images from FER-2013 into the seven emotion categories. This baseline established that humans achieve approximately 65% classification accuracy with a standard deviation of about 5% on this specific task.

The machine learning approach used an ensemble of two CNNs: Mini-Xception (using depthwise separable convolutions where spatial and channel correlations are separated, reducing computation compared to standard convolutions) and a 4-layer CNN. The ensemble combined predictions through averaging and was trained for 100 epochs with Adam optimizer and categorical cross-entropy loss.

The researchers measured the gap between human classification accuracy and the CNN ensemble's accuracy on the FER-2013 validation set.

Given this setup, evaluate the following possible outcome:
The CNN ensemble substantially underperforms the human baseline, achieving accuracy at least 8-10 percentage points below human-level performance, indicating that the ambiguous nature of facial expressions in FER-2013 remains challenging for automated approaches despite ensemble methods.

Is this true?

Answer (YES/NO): NO